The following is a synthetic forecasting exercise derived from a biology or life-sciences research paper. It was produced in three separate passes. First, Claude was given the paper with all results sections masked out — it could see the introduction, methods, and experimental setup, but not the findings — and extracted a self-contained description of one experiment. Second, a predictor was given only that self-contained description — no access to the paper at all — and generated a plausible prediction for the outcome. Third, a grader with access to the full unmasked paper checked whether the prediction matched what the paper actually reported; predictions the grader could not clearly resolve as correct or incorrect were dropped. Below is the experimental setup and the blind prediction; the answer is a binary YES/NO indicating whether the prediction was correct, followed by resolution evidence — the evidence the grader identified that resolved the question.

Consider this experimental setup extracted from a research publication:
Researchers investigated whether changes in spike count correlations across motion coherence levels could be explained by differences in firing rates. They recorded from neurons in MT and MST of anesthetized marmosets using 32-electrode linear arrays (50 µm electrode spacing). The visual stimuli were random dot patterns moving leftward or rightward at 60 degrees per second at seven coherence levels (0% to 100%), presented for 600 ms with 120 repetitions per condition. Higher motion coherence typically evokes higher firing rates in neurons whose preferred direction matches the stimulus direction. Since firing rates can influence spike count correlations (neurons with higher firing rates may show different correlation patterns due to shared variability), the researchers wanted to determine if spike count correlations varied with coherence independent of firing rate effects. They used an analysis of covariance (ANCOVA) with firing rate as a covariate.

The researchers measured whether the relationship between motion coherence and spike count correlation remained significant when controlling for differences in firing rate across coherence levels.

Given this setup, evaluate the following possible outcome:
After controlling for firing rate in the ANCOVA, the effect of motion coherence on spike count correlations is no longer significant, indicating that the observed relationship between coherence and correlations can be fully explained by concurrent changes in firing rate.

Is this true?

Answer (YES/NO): NO